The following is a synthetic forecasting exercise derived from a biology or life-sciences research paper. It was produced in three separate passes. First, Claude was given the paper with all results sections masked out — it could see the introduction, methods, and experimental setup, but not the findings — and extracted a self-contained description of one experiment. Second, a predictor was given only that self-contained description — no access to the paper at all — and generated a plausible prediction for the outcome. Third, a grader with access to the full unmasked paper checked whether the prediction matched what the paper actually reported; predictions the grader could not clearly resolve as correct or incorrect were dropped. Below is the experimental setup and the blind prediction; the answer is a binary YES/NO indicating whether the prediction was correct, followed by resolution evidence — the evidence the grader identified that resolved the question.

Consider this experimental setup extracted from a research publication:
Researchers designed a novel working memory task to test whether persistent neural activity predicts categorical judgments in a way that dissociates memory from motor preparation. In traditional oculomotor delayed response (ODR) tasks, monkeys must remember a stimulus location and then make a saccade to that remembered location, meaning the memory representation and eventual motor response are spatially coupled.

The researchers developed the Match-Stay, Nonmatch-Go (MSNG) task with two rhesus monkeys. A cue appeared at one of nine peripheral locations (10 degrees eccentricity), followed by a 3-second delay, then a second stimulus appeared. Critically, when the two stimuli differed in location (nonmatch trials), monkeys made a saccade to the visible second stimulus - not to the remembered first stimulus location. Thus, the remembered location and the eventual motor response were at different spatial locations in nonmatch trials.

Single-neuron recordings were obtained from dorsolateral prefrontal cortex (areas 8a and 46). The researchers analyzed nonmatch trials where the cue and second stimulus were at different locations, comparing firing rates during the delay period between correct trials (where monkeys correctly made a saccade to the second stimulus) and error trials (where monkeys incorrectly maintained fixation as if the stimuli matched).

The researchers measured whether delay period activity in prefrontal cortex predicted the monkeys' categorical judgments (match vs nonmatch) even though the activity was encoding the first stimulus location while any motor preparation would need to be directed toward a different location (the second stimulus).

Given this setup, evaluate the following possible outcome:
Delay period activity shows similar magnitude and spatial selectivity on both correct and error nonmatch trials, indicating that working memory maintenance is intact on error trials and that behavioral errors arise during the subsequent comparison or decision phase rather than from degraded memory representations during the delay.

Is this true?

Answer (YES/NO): NO